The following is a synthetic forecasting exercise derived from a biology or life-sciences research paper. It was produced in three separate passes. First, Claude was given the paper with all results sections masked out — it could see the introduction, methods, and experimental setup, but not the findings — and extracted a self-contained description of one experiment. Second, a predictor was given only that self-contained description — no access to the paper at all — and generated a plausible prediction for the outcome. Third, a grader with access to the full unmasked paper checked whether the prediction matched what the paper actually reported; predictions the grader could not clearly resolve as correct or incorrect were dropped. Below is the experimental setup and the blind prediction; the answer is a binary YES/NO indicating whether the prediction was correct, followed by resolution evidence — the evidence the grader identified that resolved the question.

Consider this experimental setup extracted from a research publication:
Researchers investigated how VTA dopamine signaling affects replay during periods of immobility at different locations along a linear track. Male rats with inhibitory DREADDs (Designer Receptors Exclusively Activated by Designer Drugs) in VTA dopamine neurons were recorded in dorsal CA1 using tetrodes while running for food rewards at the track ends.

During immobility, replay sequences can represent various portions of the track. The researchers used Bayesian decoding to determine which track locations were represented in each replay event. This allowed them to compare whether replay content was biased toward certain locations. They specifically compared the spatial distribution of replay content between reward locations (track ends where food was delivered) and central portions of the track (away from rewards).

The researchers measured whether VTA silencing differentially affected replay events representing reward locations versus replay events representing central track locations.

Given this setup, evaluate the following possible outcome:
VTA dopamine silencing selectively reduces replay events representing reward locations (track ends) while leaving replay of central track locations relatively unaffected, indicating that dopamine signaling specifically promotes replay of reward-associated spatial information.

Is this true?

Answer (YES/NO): NO